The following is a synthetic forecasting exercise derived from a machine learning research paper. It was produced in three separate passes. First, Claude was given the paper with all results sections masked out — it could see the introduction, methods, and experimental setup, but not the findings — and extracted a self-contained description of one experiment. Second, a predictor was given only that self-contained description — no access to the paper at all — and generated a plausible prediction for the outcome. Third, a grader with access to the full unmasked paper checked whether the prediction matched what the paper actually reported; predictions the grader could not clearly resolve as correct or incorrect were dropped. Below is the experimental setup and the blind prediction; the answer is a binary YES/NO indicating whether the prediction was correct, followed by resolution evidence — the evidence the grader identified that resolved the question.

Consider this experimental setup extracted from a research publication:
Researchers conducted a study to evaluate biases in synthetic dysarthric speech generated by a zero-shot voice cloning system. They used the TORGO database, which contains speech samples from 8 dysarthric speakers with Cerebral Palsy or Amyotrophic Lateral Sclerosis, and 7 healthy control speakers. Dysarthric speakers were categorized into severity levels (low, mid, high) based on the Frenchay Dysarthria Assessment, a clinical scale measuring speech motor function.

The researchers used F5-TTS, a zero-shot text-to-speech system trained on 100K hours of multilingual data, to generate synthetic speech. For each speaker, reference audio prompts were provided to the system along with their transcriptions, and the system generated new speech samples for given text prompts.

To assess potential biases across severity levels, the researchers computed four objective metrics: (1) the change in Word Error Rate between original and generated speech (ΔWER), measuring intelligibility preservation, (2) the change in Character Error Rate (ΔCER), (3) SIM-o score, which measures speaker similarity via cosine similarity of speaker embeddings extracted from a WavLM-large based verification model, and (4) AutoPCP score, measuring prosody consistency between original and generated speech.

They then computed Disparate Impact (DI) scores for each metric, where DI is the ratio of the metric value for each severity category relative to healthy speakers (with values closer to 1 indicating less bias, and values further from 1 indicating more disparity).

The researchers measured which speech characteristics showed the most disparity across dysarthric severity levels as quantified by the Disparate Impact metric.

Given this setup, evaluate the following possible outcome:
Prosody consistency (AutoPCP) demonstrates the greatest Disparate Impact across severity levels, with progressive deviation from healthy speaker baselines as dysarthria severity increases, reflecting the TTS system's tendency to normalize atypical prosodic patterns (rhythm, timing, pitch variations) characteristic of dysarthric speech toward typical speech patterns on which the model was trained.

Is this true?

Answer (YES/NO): NO